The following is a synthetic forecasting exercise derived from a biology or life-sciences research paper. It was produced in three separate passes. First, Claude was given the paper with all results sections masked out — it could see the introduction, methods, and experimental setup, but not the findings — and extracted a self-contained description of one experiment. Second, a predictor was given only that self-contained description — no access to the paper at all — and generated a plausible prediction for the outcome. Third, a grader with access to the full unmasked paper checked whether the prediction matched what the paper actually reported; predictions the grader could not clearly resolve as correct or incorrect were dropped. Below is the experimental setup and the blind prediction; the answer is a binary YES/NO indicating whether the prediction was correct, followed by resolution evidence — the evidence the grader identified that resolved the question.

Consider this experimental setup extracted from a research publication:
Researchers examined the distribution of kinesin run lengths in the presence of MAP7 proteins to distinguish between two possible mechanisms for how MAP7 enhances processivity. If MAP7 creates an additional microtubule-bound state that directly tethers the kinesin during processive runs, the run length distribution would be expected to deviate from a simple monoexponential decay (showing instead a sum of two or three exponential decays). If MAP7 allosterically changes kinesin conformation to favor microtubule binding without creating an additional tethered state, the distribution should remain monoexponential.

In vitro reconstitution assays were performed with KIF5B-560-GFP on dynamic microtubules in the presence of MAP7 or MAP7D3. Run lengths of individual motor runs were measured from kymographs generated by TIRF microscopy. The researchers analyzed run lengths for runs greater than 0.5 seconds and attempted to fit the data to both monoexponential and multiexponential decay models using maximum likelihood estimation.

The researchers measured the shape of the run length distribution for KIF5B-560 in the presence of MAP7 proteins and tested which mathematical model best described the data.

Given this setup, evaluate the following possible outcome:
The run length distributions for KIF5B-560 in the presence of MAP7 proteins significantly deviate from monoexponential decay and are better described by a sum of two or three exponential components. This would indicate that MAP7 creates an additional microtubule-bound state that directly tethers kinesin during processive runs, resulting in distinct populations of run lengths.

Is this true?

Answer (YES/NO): NO